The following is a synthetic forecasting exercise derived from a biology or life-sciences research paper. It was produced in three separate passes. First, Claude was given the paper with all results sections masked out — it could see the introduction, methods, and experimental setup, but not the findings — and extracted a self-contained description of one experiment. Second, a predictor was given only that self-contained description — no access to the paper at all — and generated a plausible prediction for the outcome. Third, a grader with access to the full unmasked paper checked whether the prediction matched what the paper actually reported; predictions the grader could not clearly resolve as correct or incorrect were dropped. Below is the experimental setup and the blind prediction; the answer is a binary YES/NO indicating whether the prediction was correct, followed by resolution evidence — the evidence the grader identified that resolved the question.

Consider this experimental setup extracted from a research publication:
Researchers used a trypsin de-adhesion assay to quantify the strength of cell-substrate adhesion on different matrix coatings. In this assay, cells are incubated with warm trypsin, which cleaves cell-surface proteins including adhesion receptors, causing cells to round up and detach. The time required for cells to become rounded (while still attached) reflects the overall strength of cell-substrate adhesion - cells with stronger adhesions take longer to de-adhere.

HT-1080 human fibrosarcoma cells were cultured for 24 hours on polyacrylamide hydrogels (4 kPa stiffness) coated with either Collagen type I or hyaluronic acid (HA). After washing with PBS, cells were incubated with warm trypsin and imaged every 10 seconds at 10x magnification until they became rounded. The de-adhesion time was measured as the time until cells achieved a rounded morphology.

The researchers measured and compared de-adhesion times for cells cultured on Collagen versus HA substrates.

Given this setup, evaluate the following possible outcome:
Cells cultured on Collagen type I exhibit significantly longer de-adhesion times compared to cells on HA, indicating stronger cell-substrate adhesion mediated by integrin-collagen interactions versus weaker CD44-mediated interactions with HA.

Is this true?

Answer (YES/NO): YES